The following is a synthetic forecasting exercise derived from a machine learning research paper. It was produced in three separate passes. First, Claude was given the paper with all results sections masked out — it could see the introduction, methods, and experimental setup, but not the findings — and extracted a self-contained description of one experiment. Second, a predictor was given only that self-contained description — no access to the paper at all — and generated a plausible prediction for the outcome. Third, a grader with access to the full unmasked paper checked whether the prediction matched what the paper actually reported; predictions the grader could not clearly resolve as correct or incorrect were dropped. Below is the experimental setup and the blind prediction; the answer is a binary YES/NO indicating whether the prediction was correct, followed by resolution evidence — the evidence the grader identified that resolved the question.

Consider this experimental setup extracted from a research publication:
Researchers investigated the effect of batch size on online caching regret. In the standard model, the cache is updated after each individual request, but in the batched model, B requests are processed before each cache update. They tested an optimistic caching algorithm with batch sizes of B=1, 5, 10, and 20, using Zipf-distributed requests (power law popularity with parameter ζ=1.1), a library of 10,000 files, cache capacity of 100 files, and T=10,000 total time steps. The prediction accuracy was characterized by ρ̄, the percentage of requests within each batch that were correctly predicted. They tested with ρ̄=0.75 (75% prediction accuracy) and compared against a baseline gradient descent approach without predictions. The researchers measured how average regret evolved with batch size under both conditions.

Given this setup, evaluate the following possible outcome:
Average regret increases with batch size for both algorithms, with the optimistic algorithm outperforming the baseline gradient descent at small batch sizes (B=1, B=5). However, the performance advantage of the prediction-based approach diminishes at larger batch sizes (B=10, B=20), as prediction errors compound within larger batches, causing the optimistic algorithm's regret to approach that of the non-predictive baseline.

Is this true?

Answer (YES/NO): NO